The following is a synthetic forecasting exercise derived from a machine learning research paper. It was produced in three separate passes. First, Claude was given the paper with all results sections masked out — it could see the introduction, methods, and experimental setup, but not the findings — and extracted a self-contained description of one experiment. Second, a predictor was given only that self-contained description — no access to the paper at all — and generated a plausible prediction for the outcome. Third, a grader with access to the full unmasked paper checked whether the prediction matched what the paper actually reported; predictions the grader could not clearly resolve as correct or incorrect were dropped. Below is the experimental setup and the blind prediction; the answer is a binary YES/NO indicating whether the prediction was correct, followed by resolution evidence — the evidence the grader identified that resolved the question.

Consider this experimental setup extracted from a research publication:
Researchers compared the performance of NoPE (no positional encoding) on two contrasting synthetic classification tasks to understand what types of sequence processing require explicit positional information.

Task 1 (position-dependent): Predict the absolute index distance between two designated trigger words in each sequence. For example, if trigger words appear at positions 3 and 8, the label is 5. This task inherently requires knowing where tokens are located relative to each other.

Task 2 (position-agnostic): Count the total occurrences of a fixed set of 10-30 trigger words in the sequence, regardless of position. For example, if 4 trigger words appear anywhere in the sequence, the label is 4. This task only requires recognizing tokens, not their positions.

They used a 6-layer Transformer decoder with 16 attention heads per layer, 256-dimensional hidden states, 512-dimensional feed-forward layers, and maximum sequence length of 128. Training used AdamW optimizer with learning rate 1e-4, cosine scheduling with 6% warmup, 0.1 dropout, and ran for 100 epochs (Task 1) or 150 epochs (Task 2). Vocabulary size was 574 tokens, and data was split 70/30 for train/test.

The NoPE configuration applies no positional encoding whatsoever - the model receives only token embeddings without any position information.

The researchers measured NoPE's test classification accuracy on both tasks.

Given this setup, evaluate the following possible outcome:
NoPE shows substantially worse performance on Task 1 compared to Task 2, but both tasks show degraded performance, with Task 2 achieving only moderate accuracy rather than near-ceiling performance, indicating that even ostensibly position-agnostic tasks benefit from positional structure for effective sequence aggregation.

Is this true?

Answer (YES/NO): NO